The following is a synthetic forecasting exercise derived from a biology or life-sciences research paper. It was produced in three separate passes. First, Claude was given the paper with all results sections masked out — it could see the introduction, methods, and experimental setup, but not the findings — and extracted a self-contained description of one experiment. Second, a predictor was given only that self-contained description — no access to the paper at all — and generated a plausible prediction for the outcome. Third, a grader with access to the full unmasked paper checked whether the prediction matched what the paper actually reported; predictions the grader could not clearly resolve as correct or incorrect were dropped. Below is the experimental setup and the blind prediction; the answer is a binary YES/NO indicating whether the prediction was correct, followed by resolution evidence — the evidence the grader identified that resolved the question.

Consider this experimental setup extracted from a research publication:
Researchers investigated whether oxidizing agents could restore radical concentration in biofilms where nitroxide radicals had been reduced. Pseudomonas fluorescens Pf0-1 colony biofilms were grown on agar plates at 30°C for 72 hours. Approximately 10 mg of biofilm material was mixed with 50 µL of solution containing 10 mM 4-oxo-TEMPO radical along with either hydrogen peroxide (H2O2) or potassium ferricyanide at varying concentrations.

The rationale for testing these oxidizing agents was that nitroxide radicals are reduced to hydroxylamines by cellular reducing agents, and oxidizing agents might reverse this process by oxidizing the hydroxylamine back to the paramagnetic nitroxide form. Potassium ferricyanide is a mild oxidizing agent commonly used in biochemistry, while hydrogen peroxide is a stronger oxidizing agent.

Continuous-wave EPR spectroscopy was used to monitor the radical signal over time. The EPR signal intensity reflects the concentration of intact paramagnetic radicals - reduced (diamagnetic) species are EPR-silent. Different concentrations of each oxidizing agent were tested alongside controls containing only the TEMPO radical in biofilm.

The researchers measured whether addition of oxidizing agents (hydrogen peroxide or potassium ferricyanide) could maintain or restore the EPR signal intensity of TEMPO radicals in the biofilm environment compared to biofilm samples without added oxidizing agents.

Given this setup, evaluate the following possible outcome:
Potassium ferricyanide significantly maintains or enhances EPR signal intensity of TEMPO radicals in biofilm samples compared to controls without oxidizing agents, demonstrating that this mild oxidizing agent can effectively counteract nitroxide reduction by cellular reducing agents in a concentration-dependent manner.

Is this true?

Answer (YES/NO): YES